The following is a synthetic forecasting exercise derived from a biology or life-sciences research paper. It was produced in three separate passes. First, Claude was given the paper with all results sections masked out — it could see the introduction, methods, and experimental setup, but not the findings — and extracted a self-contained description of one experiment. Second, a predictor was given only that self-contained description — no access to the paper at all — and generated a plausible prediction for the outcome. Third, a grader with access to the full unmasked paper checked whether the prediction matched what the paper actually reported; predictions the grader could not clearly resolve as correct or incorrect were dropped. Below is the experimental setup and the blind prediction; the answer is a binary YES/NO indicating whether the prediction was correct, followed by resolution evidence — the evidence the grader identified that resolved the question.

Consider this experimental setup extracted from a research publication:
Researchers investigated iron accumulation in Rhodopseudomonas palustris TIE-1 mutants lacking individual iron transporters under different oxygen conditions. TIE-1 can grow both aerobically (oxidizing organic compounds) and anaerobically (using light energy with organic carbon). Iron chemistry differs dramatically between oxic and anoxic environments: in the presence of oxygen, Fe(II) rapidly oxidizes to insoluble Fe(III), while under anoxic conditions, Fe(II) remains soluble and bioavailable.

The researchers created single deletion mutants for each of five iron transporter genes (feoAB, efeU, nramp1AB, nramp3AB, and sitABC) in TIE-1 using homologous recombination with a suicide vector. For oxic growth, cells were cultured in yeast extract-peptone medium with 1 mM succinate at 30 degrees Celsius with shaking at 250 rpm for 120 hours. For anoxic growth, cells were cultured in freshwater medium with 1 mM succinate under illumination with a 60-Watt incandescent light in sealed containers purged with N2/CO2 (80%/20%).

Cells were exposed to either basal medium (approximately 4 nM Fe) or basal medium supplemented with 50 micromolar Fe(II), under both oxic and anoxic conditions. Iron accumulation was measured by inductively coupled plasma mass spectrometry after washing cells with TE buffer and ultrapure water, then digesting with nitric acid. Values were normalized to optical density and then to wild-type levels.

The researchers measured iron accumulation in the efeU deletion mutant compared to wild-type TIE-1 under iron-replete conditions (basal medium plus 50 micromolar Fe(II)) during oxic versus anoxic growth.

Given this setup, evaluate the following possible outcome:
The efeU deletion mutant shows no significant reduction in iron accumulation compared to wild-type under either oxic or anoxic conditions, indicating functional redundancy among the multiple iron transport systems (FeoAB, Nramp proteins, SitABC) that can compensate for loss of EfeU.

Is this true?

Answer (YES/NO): YES